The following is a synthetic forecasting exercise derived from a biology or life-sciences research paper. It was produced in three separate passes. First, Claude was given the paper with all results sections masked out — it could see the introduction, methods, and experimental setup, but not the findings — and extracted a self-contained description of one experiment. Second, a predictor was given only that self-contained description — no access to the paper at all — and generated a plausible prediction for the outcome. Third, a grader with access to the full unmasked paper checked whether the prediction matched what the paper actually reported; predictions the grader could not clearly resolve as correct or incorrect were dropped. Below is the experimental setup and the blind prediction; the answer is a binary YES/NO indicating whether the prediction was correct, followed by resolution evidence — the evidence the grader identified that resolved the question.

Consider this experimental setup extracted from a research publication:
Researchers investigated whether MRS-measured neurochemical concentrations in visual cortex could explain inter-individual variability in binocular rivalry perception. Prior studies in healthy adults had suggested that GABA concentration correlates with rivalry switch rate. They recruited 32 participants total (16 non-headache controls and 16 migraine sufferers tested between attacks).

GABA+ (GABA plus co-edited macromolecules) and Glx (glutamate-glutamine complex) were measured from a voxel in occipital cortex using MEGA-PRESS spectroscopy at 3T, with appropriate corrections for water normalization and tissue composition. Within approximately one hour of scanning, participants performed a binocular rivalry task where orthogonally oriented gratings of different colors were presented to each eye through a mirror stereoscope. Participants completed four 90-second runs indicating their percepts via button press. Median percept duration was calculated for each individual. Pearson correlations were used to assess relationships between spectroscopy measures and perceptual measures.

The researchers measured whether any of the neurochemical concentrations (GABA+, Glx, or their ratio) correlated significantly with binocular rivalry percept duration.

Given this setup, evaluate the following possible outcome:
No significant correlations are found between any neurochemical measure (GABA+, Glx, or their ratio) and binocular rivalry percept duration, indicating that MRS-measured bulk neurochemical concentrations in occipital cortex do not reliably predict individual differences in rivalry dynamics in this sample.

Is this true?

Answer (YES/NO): YES